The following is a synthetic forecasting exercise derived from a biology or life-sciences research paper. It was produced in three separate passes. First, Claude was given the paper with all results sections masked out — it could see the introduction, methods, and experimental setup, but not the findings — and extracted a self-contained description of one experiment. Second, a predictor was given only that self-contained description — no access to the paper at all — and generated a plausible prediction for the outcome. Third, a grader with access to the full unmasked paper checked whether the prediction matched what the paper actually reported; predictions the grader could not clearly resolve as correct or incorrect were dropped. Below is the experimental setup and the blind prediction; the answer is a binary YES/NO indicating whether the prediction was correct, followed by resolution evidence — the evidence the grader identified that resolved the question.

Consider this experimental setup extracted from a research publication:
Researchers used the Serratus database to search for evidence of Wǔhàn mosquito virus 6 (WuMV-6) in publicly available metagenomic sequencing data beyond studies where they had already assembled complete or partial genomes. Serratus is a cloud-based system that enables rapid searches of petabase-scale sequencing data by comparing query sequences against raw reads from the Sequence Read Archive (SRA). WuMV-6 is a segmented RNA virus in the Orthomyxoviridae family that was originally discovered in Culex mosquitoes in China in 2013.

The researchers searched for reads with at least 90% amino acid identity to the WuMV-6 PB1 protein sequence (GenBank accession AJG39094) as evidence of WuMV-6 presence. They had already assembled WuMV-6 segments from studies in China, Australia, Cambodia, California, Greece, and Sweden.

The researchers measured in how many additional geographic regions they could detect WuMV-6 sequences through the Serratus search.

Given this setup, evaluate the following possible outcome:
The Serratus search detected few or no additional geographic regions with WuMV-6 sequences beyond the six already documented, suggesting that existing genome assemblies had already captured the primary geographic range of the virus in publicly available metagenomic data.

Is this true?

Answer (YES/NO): NO